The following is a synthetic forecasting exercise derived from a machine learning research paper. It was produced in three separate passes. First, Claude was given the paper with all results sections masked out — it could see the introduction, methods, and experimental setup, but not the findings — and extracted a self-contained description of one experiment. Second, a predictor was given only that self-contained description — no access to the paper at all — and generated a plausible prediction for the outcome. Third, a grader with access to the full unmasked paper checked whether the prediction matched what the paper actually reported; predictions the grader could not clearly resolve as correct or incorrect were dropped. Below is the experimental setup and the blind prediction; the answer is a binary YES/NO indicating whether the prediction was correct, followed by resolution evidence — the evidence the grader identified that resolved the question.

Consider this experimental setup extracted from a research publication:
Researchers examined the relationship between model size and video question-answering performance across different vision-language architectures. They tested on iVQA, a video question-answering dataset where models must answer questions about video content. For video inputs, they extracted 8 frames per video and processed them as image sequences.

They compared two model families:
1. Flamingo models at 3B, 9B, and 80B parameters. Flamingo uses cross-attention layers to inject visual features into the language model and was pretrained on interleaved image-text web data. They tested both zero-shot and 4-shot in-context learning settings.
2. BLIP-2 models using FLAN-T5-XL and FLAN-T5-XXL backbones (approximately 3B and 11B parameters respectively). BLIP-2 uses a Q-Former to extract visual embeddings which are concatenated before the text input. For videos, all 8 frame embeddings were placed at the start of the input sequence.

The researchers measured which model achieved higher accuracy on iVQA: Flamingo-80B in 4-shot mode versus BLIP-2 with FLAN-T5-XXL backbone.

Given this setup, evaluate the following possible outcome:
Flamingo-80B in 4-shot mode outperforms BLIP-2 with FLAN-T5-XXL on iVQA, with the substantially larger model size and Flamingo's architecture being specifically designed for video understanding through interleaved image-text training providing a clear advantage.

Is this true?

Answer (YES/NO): NO